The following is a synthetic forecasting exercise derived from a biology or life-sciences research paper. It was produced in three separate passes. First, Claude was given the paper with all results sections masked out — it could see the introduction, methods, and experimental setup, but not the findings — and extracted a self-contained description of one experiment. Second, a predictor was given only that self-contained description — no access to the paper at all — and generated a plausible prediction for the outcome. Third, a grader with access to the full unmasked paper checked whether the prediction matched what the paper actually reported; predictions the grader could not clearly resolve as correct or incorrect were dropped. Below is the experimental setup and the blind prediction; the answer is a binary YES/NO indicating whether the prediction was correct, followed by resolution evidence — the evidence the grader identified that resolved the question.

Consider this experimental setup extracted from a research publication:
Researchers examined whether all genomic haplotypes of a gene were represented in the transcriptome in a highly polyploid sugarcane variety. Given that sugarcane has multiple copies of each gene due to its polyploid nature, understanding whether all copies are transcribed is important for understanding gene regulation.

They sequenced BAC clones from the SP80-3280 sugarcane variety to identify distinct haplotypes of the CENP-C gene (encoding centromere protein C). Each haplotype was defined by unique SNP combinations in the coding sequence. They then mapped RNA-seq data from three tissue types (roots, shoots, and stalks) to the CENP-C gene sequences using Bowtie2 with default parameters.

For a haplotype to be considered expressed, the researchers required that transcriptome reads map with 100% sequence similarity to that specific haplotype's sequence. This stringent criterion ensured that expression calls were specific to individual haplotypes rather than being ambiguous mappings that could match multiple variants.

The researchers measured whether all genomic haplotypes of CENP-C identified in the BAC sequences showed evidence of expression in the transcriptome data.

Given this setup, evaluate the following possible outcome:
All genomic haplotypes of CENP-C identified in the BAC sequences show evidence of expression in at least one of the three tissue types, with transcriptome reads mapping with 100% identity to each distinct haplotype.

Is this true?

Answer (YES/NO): YES